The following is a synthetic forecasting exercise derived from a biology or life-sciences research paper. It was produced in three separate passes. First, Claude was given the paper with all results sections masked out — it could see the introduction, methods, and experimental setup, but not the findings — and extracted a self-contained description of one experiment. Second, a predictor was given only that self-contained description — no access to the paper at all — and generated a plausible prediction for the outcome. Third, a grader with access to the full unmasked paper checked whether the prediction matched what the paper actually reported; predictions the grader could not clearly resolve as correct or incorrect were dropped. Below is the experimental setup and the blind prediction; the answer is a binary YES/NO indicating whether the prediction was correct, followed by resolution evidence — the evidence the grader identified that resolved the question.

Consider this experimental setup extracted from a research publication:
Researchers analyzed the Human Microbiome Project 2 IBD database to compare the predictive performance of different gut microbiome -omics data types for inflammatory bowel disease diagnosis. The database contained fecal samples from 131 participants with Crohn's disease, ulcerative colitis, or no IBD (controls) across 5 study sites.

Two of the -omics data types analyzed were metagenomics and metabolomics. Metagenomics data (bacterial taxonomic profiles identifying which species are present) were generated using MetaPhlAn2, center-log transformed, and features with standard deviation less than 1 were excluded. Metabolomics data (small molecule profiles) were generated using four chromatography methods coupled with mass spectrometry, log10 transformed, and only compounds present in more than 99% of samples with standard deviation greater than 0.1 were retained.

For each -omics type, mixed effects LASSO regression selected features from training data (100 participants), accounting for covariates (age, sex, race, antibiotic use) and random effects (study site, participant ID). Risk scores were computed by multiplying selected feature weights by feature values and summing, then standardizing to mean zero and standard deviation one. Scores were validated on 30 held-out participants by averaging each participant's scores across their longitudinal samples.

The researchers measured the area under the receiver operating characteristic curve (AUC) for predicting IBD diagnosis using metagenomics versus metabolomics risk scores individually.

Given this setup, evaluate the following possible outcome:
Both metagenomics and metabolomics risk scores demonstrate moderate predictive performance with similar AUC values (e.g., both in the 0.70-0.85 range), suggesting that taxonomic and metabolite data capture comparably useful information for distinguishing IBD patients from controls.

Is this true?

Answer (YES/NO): NO